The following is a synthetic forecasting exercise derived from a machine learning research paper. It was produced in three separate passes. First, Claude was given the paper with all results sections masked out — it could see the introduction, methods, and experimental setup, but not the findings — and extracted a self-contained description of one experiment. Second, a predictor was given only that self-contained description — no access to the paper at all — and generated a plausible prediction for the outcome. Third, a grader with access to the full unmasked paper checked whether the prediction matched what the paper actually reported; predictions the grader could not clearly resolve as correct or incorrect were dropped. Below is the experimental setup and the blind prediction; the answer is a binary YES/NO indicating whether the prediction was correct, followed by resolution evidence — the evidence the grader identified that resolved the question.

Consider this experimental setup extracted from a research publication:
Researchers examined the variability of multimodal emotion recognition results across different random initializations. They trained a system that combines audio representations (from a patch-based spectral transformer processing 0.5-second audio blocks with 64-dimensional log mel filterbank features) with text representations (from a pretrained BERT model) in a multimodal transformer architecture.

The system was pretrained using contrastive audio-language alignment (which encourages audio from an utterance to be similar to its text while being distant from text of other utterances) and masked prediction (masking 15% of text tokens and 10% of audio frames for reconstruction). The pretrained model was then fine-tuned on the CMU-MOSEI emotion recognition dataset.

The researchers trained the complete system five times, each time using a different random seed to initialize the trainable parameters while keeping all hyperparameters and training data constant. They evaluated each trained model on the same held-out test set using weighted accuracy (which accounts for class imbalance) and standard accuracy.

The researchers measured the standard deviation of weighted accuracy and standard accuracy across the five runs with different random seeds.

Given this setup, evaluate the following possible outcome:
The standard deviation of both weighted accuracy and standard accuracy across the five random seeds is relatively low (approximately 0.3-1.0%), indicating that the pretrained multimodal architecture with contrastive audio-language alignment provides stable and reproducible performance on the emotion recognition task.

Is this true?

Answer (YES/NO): YES